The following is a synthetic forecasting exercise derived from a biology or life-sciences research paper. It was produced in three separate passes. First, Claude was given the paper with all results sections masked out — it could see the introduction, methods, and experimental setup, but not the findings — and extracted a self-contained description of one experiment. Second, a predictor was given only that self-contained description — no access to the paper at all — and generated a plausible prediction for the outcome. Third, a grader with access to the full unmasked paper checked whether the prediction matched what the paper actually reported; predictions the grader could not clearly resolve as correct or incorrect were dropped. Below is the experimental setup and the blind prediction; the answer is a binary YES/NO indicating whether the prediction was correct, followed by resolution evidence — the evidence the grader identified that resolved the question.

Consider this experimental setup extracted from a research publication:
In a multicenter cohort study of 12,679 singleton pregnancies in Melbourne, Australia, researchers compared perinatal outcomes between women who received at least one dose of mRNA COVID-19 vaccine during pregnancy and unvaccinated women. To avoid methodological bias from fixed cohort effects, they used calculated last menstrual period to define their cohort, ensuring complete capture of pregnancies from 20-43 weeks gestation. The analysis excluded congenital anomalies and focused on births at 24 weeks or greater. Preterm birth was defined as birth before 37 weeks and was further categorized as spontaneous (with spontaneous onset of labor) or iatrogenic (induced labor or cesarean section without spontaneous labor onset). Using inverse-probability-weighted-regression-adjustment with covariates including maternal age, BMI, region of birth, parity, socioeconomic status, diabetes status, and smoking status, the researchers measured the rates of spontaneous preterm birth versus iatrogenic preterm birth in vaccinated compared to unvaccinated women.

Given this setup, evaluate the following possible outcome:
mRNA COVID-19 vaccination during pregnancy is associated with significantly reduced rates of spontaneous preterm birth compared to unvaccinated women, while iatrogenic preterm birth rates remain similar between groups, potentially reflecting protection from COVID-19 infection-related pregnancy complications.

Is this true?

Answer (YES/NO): NO